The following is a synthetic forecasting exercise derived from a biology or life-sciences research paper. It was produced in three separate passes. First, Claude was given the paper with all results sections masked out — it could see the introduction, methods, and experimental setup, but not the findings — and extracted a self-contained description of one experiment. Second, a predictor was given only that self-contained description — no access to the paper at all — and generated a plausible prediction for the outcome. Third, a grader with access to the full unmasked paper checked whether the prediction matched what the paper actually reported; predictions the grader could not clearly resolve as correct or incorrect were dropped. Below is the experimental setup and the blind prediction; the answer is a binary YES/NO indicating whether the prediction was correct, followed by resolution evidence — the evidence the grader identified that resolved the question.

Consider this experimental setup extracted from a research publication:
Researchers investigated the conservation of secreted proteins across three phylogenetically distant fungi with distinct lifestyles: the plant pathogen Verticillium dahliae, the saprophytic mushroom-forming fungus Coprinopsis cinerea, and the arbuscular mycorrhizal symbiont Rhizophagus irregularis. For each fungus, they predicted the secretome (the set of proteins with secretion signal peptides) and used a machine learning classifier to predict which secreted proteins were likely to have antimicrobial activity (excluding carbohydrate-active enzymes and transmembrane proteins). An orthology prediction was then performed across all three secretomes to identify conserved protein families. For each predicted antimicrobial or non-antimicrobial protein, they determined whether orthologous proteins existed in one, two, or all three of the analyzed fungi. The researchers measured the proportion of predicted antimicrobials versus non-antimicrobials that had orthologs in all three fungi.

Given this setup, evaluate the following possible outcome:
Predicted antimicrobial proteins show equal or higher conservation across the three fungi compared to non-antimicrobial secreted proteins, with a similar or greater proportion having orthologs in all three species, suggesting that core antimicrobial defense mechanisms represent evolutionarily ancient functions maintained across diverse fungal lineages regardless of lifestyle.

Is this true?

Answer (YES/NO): YES